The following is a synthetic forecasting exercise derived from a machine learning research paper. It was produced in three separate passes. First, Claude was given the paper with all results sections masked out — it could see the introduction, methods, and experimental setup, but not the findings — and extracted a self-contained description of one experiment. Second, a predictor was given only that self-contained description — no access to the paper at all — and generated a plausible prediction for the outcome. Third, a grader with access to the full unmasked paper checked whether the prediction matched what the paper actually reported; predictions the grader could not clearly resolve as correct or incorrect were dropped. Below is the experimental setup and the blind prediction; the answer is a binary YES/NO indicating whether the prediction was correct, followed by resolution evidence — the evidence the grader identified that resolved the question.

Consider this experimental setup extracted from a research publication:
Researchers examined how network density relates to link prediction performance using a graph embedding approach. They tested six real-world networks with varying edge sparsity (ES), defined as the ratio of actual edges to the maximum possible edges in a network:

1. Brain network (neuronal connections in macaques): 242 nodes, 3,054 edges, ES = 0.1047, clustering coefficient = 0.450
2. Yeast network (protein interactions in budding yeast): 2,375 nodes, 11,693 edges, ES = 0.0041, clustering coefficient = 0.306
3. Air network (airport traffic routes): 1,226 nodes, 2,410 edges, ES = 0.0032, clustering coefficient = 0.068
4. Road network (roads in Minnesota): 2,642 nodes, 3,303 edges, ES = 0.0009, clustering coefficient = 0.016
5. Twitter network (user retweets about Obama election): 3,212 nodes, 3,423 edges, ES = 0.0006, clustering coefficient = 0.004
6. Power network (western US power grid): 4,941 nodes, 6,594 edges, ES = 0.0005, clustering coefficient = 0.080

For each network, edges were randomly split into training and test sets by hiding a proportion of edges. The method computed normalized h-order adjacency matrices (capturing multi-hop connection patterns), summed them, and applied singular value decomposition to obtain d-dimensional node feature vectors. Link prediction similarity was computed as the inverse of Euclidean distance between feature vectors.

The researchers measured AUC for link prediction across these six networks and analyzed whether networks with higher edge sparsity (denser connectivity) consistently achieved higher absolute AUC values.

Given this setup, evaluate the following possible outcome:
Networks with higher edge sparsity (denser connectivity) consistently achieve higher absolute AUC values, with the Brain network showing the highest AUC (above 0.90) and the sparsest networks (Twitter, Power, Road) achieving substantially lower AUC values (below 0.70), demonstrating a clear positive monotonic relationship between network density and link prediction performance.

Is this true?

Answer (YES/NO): NO